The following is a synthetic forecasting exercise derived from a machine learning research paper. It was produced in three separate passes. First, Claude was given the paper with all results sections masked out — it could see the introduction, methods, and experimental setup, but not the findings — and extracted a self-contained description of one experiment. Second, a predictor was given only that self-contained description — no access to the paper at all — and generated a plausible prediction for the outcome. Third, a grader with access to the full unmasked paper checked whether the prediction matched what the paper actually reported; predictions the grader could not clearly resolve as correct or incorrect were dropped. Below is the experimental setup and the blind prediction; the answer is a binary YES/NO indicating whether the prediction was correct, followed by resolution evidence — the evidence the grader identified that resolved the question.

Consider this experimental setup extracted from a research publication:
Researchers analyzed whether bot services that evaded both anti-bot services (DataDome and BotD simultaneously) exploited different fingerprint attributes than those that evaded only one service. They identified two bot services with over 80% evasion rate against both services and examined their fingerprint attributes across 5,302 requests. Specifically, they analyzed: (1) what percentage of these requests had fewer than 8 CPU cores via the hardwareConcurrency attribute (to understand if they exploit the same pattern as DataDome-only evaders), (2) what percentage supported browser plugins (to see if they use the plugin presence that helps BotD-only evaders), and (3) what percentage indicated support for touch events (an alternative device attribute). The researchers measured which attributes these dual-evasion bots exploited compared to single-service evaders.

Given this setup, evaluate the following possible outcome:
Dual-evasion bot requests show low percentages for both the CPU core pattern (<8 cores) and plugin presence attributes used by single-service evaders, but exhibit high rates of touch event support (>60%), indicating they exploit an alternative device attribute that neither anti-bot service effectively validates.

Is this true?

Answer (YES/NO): NO